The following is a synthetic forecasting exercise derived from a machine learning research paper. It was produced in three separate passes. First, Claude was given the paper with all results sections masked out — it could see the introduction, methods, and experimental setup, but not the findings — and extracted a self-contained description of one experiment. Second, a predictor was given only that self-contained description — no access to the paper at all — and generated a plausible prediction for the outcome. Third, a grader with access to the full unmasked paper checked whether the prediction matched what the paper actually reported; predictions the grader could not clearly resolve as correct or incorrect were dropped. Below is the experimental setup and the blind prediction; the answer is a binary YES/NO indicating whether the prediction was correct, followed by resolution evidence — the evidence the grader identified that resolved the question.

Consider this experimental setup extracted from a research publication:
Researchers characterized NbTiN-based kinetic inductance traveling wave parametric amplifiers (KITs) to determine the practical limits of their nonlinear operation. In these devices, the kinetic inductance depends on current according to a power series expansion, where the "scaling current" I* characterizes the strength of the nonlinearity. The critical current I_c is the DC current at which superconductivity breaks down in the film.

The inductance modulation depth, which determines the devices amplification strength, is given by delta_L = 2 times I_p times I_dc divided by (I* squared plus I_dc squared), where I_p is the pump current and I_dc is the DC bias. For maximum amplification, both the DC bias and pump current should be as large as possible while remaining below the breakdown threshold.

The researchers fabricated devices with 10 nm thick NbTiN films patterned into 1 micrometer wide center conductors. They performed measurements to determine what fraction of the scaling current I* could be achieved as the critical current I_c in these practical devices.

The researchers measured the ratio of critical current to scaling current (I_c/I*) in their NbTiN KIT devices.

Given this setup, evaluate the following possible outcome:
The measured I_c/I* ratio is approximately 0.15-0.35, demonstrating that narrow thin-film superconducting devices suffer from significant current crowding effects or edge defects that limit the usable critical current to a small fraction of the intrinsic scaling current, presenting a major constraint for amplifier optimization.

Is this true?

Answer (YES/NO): YES